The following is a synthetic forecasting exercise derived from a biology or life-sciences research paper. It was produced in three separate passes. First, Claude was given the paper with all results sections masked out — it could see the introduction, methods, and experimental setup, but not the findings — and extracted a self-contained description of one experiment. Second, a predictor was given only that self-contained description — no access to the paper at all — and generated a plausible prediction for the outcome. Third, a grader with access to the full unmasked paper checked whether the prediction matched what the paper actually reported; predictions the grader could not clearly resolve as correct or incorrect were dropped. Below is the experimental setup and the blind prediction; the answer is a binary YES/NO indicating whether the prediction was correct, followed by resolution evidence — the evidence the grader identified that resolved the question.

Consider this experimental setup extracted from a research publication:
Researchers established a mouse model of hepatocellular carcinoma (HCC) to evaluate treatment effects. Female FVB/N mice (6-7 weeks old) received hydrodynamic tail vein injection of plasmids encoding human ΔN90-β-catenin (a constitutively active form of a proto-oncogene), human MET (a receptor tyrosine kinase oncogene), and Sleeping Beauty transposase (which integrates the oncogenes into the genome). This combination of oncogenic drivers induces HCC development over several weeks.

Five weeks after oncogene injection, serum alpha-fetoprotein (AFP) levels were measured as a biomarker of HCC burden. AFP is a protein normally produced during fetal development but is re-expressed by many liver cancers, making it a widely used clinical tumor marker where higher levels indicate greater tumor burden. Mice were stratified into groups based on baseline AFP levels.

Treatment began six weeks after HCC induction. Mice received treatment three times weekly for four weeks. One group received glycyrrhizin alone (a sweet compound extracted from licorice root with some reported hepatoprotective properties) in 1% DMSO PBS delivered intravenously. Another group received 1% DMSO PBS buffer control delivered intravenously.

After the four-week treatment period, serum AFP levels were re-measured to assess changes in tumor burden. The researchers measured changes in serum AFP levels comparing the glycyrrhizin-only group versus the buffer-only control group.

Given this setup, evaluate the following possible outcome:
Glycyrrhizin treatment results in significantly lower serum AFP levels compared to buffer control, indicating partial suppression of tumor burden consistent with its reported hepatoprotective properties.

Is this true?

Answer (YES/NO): NO